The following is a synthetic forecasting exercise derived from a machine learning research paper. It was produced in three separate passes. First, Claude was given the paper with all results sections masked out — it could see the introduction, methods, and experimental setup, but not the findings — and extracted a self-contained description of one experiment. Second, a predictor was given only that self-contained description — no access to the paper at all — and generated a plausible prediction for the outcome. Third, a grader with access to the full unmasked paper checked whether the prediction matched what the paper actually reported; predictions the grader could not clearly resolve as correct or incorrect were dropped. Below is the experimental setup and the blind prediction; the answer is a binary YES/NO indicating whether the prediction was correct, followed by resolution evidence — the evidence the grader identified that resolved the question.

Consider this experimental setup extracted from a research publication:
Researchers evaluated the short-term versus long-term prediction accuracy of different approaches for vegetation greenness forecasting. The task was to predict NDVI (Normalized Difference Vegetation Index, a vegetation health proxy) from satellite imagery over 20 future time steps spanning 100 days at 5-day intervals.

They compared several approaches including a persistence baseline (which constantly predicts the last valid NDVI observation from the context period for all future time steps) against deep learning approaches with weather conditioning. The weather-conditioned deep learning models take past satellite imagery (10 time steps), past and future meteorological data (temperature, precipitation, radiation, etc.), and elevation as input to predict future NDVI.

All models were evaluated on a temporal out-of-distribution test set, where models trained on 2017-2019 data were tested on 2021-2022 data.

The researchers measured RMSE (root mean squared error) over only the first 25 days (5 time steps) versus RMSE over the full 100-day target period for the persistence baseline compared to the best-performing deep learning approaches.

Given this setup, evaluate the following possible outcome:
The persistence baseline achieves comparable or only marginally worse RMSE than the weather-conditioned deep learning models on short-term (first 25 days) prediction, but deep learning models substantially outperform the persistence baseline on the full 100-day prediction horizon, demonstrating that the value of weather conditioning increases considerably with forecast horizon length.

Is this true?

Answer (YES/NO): NO